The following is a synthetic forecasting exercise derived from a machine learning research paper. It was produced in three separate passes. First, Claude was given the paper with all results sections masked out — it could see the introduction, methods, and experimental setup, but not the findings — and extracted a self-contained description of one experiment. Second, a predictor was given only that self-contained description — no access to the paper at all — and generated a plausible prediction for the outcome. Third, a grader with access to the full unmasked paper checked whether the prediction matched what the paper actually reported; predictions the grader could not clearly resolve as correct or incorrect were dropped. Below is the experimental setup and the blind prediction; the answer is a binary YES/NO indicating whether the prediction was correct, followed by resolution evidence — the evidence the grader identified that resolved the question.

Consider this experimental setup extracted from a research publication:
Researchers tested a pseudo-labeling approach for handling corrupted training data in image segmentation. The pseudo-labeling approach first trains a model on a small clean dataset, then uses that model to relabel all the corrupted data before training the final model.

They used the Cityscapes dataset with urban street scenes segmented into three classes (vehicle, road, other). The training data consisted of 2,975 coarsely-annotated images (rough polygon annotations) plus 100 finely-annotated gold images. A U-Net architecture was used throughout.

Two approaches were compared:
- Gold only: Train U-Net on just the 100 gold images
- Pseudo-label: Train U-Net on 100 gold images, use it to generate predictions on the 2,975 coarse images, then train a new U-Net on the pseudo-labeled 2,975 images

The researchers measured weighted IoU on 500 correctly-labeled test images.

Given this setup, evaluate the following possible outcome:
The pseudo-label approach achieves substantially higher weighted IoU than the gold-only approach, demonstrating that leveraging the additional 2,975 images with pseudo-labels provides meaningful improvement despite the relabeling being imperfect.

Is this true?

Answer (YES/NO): NO